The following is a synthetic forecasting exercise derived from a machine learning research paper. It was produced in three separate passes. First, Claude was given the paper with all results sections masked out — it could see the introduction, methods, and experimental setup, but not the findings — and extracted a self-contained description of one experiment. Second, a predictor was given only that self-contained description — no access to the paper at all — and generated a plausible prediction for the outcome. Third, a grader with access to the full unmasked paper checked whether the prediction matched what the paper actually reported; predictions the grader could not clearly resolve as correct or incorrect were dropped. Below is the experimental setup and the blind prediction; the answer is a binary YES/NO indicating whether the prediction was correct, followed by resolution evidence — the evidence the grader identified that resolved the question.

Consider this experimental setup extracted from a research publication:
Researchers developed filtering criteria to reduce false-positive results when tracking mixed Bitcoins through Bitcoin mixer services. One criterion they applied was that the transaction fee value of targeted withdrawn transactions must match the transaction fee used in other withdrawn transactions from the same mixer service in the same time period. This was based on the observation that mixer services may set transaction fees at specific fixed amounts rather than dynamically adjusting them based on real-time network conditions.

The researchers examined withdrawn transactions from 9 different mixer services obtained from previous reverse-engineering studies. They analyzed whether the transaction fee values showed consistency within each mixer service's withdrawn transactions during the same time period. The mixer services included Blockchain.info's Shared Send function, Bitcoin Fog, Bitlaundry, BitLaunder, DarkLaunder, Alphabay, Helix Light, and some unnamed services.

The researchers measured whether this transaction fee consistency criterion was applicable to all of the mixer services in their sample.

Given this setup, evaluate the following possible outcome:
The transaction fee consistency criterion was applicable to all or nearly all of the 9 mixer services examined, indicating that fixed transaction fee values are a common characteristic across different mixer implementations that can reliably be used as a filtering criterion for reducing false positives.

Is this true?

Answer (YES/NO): NO